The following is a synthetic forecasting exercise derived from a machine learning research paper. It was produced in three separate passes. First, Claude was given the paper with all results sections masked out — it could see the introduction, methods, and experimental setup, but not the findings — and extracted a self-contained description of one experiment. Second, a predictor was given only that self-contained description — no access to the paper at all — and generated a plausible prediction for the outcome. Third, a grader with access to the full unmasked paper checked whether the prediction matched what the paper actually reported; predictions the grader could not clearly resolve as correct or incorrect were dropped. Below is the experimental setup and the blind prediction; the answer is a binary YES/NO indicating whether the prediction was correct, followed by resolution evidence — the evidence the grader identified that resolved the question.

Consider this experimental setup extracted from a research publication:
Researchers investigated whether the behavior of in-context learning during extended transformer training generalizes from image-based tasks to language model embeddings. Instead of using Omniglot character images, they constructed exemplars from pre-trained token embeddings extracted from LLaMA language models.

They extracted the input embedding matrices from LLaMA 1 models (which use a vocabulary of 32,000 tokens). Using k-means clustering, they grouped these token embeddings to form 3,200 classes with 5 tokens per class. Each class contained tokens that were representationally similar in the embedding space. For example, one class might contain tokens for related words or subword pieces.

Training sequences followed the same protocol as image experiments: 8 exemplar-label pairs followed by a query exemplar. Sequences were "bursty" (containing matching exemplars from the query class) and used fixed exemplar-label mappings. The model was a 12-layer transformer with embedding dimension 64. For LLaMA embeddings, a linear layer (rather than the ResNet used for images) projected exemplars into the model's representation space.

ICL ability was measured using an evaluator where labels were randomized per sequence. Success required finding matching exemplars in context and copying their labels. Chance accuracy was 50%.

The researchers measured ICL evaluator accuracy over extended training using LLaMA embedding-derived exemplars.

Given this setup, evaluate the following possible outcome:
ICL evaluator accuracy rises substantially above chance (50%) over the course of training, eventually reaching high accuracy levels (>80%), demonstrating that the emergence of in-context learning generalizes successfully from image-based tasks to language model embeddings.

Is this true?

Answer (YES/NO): NO